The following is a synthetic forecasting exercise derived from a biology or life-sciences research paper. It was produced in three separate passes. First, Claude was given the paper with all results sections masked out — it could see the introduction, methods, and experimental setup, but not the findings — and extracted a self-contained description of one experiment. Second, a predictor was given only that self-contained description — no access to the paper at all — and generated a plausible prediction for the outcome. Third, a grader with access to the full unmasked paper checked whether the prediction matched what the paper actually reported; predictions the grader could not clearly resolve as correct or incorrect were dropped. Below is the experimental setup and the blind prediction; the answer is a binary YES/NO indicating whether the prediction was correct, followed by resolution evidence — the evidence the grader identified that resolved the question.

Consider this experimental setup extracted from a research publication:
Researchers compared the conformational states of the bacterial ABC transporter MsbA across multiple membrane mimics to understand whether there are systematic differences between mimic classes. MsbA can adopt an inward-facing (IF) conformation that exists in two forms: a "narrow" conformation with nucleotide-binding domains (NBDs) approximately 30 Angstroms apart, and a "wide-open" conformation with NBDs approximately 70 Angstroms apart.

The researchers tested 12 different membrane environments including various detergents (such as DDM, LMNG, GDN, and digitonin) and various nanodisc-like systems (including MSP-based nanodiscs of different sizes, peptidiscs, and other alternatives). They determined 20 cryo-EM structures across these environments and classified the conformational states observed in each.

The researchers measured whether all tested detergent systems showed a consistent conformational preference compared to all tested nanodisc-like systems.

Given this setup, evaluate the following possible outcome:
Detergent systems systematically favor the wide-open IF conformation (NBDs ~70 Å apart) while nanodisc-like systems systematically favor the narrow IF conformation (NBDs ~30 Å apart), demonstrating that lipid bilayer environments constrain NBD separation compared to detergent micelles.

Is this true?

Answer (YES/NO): NO